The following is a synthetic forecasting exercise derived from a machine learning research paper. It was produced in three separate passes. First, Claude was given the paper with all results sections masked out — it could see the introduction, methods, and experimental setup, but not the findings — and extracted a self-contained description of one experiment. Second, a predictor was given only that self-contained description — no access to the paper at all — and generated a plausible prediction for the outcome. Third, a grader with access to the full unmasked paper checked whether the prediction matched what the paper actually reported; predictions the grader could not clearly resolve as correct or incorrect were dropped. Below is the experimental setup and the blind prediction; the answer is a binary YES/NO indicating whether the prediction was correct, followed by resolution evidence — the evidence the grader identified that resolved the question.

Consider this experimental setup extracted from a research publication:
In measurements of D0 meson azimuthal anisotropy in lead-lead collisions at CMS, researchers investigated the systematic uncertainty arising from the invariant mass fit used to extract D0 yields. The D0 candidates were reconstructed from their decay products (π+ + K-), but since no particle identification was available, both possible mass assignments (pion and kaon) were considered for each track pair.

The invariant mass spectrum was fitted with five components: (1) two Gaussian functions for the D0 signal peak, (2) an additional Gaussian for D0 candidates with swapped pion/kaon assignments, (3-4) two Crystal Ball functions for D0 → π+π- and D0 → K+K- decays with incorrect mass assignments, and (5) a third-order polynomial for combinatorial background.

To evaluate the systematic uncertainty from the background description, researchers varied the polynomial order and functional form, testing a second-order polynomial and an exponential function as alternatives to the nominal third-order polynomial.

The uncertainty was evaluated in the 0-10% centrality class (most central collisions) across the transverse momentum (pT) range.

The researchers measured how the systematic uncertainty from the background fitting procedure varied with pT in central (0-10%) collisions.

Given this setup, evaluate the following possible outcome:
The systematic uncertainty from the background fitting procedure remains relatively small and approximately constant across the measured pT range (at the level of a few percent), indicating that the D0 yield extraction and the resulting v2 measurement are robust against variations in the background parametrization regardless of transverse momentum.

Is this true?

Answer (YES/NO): NO